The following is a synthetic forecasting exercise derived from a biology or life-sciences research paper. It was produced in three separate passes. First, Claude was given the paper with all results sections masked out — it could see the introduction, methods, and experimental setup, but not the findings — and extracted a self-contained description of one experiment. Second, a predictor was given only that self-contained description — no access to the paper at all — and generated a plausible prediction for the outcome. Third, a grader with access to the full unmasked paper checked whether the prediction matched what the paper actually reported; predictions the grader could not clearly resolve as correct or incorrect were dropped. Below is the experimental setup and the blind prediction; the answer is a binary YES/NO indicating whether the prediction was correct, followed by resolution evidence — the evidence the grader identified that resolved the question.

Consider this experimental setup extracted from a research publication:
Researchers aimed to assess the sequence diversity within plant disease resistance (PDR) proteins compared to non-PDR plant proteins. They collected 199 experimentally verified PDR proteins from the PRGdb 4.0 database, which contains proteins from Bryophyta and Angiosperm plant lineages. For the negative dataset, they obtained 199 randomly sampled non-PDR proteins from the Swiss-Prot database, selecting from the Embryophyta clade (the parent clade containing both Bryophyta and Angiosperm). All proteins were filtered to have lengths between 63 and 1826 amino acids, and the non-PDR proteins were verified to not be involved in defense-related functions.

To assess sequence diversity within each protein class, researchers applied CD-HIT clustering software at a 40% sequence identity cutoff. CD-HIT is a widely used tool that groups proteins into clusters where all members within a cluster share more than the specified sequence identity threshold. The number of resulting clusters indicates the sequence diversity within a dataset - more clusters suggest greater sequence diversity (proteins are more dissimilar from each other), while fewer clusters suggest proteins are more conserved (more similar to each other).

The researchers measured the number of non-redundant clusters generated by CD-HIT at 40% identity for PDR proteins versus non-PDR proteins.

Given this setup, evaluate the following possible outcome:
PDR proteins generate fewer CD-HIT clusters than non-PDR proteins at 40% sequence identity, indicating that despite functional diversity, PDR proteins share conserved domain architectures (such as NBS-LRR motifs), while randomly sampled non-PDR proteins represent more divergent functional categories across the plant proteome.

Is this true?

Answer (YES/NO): YES